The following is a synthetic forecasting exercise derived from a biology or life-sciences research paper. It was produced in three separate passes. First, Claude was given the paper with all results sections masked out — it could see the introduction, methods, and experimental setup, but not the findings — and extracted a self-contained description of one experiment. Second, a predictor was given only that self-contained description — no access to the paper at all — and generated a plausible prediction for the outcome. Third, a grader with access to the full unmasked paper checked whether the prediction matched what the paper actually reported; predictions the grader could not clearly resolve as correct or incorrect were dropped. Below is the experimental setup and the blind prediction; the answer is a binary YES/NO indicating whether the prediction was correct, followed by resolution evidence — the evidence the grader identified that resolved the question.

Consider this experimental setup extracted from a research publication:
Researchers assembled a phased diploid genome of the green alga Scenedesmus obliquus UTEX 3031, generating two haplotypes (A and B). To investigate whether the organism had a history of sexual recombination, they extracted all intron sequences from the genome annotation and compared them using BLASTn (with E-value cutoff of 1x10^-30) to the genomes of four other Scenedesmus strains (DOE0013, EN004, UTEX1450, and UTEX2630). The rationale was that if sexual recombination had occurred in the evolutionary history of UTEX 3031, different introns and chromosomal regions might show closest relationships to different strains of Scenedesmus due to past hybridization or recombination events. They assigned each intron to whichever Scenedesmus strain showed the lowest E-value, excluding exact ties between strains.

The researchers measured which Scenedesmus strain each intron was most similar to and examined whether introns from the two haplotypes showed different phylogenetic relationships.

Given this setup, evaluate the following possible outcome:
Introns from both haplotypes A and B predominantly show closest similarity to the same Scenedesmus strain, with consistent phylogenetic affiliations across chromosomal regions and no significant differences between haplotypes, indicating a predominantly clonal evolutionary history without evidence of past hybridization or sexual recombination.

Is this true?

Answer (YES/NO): NO